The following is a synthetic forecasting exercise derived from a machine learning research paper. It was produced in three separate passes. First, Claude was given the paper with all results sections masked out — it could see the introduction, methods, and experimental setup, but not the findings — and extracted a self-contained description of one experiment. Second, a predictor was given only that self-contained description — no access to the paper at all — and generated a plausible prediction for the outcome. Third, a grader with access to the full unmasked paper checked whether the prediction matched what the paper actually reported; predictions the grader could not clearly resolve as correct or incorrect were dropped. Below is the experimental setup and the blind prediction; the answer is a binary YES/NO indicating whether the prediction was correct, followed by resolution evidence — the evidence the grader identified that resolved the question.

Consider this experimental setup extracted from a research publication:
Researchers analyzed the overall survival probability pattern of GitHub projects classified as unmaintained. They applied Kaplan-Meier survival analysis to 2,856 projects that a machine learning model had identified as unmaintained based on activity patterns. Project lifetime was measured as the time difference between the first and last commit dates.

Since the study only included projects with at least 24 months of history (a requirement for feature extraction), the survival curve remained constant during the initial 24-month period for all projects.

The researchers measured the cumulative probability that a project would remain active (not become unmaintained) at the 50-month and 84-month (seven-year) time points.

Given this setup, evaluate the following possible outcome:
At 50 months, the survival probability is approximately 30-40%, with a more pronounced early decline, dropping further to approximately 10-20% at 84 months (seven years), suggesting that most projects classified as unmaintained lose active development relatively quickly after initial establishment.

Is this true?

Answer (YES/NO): NO